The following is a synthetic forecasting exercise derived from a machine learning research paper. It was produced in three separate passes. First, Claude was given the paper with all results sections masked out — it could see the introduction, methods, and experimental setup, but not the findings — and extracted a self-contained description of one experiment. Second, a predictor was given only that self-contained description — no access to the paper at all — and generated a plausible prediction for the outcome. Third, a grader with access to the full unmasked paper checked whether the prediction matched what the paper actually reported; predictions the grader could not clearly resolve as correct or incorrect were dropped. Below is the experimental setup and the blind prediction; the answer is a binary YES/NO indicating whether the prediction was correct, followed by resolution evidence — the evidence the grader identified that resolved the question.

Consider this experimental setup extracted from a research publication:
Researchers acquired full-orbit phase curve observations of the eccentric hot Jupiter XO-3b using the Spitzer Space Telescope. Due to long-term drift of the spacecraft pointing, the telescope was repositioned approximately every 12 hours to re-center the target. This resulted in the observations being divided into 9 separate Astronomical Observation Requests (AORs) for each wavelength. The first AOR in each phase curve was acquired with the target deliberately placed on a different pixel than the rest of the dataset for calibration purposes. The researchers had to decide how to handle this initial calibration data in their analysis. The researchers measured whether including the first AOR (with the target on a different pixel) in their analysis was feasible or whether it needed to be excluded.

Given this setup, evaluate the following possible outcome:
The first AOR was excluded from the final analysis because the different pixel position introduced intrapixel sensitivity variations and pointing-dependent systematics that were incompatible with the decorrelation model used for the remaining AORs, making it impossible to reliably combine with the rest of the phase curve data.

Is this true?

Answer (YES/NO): NO